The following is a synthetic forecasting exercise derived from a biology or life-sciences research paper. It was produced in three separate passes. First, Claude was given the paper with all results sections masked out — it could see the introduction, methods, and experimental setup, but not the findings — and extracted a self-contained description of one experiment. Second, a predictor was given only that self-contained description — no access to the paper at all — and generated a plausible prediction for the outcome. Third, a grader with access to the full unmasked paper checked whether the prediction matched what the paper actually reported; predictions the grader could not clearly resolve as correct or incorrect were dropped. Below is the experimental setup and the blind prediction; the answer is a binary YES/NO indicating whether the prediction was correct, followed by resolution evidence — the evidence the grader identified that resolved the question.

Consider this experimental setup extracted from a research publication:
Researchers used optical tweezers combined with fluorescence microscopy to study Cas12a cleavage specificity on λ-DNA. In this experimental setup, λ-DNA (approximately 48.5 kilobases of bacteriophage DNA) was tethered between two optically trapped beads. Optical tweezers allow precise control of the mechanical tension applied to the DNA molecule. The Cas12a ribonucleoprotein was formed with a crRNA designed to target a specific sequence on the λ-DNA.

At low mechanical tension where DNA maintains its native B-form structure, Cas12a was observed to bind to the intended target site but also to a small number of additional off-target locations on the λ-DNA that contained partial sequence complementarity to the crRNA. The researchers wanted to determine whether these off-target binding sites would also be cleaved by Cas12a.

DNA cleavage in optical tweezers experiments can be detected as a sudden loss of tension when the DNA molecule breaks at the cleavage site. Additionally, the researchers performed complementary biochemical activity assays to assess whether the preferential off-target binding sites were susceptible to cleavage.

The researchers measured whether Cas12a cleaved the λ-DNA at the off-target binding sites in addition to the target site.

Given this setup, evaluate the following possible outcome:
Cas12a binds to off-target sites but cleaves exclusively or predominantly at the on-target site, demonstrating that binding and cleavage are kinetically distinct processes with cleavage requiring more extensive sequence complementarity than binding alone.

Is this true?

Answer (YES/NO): YES